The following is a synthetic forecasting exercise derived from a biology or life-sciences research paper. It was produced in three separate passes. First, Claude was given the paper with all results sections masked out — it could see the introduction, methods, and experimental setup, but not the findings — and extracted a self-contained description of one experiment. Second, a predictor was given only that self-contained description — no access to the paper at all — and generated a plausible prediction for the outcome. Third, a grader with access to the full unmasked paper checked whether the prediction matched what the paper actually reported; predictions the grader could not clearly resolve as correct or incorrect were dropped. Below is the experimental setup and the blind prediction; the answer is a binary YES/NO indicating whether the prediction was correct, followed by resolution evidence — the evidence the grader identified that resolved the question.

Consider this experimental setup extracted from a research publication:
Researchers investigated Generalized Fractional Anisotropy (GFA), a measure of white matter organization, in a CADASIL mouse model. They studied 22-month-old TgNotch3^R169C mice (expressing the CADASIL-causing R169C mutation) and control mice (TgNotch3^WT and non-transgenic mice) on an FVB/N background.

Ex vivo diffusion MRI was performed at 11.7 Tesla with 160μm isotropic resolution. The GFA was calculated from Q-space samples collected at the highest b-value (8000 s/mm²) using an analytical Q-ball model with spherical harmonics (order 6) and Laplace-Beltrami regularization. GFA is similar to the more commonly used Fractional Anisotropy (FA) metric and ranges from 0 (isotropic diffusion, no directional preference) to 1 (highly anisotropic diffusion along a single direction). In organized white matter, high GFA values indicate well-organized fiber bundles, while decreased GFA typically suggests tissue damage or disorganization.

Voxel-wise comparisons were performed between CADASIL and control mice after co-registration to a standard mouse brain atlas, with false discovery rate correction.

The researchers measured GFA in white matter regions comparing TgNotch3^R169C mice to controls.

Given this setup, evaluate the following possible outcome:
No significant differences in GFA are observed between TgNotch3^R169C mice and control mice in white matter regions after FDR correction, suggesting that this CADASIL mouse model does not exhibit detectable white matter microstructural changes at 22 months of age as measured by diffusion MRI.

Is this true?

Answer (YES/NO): NO